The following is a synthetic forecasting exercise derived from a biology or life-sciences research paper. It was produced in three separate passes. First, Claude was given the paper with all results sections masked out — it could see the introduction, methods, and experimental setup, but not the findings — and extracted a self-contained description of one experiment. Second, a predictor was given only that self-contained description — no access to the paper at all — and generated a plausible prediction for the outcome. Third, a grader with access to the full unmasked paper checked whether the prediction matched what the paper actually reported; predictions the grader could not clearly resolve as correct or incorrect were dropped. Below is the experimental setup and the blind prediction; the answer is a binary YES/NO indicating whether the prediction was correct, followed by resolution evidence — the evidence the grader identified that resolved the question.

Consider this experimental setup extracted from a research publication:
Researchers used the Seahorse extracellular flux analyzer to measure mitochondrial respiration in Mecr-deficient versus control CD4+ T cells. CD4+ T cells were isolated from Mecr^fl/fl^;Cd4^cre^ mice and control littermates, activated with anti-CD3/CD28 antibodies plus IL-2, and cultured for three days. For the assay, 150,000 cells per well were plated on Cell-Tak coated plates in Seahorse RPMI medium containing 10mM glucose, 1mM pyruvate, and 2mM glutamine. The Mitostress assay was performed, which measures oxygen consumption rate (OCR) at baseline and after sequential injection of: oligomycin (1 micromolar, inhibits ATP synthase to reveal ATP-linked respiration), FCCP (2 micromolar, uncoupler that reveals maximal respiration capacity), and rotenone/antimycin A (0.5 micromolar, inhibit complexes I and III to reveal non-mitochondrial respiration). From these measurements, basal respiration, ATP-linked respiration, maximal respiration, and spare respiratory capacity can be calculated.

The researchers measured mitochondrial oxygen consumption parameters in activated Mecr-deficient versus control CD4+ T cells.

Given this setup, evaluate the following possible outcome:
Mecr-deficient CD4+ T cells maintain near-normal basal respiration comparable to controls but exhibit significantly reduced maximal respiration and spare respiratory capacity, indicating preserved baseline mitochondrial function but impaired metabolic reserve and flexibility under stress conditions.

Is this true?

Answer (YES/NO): NO